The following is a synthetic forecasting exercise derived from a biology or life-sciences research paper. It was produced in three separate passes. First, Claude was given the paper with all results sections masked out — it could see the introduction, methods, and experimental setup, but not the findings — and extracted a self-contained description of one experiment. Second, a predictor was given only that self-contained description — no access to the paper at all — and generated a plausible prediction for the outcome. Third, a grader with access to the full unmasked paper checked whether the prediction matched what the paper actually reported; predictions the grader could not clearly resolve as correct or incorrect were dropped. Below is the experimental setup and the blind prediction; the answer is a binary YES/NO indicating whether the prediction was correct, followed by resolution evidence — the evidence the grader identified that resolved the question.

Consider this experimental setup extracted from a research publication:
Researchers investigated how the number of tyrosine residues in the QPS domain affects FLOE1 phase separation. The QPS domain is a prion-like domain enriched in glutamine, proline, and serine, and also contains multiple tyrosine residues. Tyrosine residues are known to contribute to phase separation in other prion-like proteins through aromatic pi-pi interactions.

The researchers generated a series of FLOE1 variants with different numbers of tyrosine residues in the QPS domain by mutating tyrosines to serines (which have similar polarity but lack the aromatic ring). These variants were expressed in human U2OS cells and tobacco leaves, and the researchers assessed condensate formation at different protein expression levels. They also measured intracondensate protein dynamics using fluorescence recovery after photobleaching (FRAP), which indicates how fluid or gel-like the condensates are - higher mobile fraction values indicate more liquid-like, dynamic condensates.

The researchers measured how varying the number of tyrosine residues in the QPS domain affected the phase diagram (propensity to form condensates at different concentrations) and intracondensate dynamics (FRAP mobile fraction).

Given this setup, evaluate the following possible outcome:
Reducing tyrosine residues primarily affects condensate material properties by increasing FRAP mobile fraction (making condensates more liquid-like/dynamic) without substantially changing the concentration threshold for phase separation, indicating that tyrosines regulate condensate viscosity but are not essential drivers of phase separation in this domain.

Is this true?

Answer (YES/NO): NO